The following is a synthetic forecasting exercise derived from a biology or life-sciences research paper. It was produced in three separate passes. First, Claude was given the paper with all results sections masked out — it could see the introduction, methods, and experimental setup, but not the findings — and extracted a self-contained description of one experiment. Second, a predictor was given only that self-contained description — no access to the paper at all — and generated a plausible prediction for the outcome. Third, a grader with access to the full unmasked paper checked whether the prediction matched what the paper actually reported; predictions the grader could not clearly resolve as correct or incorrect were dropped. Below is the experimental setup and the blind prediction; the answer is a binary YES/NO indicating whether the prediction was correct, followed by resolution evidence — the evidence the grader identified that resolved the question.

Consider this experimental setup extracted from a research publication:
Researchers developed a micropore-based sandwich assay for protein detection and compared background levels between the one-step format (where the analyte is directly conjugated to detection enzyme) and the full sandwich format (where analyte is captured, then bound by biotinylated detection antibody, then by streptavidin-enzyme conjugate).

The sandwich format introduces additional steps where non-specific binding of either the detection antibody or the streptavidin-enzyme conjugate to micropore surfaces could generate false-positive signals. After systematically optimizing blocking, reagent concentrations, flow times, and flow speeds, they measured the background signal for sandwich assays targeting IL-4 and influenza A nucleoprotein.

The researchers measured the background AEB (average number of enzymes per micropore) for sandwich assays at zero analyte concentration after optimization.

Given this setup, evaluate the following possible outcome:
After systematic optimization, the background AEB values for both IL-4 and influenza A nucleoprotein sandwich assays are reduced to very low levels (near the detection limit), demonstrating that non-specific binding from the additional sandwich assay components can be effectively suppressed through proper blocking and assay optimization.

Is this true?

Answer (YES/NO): NO